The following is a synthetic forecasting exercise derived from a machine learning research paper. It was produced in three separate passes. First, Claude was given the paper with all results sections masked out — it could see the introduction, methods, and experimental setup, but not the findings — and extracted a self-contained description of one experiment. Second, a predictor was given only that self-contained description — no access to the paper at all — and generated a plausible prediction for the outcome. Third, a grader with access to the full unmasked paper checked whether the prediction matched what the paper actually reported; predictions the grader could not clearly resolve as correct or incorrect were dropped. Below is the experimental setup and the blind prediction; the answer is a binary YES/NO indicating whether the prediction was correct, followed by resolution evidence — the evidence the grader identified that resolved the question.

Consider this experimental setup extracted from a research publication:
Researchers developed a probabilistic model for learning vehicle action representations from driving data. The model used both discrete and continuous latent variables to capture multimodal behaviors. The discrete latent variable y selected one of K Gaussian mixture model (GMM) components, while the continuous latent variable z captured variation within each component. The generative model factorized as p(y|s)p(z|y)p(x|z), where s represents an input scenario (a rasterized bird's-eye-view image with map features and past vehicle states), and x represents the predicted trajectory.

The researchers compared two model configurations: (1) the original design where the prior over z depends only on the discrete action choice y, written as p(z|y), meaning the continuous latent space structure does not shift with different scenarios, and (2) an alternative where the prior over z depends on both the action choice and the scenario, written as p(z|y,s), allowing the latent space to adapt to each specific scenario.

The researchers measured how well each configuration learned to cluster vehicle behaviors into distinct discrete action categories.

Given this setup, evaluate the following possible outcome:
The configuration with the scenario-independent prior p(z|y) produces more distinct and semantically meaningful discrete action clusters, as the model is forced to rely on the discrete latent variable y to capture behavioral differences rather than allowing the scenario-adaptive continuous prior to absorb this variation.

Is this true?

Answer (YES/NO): YES